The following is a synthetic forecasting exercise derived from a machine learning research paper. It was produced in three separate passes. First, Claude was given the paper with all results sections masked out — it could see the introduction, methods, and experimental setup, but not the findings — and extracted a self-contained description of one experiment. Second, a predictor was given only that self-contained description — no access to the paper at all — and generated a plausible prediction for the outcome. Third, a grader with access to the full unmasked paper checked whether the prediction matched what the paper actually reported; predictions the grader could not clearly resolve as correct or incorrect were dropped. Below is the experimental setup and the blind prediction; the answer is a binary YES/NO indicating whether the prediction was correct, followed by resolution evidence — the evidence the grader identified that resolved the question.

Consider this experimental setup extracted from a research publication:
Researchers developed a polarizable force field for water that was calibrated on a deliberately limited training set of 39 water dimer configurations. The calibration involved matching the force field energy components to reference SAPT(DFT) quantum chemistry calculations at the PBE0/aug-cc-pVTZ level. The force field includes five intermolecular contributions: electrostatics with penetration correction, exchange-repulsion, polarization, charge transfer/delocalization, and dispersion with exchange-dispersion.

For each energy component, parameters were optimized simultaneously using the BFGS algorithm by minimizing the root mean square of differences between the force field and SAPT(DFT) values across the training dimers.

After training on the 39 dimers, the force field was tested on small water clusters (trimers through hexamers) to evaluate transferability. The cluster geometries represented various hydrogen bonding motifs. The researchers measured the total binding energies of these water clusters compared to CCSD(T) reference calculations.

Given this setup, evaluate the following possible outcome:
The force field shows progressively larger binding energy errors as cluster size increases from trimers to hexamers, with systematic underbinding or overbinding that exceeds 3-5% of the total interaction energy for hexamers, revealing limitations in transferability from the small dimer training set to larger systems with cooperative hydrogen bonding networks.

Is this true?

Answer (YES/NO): NO